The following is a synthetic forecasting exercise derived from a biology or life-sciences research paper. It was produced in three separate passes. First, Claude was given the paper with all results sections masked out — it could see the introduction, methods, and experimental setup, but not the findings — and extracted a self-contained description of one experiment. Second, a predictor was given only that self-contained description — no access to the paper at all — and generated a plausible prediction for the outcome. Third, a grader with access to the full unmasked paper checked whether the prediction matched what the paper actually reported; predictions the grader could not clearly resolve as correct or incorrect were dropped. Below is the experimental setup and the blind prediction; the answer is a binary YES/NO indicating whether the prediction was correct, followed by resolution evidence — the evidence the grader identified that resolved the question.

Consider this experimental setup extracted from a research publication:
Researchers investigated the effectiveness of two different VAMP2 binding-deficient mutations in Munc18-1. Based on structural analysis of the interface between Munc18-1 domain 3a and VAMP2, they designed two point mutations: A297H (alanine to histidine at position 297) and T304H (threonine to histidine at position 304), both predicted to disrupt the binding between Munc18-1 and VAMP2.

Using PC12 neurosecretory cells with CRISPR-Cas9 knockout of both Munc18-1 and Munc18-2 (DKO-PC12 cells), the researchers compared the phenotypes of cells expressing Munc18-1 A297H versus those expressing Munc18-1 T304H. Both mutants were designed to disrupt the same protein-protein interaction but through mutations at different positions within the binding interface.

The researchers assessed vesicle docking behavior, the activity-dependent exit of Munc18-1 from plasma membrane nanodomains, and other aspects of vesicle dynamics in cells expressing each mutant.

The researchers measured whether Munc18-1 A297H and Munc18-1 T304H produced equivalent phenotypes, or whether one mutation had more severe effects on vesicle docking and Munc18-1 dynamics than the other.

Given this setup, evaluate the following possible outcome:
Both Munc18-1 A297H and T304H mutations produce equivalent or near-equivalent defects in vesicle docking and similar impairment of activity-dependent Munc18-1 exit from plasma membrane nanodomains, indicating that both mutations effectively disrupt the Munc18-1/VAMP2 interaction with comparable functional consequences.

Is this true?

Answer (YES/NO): NO